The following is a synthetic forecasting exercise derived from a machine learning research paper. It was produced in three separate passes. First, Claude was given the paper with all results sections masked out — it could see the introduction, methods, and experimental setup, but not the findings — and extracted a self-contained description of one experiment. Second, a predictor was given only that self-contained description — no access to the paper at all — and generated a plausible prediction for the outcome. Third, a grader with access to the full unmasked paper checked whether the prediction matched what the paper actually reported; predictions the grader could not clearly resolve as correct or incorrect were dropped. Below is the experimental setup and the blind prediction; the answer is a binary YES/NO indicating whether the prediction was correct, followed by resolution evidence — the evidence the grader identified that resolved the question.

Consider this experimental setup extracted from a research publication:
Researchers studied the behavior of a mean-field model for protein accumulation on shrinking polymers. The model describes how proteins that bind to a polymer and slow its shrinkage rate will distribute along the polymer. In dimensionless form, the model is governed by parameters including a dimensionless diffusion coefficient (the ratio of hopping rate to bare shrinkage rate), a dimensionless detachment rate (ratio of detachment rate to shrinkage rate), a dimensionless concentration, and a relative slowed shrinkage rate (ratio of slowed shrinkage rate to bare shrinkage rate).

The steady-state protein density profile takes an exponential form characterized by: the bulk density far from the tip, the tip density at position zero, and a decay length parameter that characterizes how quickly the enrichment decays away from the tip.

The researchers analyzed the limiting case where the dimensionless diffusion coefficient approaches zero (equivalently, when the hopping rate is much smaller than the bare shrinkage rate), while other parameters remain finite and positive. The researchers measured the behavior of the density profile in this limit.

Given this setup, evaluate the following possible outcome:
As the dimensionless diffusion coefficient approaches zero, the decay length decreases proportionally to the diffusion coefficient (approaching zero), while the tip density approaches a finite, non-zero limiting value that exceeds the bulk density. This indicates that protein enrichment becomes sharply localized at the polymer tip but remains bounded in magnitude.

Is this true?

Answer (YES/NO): YES